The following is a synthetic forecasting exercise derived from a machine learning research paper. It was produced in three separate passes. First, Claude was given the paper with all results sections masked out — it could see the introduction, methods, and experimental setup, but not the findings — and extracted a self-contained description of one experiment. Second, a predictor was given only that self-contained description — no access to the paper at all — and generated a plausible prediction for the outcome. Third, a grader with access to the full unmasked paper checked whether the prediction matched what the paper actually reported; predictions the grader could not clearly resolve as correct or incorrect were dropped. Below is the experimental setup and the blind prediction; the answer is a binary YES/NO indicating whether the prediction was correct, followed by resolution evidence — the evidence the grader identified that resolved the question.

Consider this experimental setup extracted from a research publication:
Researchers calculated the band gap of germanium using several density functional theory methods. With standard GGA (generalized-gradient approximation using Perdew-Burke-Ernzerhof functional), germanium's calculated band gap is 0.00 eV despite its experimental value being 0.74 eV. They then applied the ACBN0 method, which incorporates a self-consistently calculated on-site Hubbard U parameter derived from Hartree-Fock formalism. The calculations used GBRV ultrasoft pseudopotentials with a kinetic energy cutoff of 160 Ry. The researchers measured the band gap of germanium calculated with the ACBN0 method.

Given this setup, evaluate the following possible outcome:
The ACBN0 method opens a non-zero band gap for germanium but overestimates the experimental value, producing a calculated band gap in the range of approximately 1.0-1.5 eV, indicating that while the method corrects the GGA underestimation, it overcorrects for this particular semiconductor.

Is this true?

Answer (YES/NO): NO